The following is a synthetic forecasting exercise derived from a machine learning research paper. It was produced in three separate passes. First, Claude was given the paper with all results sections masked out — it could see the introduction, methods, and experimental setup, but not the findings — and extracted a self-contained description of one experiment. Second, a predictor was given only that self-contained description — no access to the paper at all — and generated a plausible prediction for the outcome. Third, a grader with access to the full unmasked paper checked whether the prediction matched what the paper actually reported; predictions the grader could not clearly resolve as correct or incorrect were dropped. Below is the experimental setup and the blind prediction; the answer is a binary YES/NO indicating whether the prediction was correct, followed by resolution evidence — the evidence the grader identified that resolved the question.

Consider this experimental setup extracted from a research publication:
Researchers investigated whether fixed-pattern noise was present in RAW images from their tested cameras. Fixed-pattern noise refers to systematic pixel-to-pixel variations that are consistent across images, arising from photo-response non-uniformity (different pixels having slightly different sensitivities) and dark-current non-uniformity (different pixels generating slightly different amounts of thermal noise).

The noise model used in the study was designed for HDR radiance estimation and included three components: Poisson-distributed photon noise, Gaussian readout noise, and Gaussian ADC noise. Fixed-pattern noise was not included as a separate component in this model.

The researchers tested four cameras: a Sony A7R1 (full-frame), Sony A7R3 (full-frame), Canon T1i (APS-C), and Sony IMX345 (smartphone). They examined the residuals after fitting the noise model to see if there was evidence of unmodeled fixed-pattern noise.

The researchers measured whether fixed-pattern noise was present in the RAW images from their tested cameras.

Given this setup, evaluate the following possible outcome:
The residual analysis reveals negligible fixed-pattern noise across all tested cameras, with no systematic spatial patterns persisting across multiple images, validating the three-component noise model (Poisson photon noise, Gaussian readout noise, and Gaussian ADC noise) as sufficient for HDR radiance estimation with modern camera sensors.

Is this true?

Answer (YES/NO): YES